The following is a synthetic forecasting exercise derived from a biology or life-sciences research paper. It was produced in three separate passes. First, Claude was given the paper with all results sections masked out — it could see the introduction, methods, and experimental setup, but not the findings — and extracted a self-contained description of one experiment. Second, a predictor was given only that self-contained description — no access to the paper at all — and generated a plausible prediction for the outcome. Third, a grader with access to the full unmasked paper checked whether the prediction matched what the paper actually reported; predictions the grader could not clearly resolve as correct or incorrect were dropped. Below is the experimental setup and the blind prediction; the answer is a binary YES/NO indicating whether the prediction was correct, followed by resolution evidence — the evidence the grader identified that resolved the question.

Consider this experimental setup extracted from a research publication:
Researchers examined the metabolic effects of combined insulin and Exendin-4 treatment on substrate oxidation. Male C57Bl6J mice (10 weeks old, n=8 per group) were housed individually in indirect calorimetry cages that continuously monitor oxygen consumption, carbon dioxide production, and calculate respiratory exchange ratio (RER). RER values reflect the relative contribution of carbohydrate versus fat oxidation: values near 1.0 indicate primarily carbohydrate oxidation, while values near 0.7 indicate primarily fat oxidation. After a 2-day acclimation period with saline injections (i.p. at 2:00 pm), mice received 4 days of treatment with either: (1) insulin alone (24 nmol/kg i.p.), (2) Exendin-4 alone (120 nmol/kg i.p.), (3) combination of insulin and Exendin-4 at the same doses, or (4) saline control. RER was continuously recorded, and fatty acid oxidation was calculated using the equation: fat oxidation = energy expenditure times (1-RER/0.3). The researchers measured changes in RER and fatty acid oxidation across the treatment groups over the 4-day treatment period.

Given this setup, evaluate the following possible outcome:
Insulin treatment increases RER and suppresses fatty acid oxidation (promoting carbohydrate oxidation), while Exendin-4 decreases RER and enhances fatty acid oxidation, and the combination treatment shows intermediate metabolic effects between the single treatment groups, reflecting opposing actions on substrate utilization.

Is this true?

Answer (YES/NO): YES